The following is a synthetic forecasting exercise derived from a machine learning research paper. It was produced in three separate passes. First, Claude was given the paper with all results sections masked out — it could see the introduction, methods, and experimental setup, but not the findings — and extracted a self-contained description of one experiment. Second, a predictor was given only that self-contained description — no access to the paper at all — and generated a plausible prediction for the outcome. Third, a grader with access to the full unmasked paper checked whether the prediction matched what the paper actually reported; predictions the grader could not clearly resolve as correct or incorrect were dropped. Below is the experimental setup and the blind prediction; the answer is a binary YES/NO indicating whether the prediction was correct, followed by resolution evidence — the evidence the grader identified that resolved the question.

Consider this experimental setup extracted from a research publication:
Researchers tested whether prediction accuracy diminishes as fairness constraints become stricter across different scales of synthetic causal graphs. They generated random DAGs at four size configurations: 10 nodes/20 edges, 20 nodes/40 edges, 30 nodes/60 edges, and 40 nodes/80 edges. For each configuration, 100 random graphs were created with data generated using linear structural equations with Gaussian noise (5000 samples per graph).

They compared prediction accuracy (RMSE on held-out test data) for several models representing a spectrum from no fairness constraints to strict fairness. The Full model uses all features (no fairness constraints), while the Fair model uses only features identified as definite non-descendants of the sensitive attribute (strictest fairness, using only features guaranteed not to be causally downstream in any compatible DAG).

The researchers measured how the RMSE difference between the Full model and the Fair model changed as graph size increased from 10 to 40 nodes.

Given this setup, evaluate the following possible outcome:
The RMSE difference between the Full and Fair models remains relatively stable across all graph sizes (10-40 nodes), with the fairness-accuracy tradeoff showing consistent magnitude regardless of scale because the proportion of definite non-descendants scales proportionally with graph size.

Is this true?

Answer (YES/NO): NO